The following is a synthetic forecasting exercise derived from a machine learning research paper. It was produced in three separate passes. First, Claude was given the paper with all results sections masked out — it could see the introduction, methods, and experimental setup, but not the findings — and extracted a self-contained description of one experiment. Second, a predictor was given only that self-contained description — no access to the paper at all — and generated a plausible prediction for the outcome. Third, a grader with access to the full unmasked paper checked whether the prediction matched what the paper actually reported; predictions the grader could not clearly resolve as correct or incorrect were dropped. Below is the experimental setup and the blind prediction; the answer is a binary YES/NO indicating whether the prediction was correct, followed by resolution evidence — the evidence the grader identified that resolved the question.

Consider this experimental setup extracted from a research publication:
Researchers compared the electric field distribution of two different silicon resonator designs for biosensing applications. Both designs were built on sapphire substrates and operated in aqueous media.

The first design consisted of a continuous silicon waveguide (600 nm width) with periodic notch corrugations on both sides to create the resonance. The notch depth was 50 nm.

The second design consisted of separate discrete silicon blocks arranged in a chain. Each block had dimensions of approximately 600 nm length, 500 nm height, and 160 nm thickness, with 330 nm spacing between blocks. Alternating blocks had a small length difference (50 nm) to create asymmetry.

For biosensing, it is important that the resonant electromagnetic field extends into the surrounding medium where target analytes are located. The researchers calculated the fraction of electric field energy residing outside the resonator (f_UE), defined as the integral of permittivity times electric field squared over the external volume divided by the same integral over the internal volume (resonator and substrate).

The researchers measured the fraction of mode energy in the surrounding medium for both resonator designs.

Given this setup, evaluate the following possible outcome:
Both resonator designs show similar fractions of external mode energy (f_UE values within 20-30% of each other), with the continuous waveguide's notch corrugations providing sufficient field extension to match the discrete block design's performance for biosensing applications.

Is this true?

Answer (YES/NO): NO